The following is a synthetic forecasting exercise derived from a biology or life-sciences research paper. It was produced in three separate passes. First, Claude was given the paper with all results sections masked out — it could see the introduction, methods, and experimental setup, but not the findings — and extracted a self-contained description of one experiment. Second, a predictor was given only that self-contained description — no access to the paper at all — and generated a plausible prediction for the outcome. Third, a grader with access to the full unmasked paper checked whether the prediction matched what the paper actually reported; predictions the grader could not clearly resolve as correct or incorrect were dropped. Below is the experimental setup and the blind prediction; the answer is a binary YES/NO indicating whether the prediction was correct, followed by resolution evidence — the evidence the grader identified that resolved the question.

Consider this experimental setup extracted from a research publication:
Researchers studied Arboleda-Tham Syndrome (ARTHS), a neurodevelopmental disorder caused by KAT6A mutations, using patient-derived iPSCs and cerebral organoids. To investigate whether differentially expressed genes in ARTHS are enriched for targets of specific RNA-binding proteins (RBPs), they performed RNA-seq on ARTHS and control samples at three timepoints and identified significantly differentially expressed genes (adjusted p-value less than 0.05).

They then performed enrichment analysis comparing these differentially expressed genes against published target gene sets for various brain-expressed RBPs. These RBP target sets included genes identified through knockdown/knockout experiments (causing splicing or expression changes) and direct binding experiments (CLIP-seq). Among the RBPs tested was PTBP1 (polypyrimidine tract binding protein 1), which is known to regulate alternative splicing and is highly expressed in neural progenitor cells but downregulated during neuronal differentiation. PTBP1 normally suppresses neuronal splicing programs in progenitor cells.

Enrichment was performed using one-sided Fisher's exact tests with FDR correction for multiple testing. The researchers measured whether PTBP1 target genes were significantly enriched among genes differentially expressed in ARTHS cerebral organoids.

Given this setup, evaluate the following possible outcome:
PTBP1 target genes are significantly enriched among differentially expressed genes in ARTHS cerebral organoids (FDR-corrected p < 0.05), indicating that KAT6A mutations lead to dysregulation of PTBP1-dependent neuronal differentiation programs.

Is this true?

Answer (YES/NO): YES